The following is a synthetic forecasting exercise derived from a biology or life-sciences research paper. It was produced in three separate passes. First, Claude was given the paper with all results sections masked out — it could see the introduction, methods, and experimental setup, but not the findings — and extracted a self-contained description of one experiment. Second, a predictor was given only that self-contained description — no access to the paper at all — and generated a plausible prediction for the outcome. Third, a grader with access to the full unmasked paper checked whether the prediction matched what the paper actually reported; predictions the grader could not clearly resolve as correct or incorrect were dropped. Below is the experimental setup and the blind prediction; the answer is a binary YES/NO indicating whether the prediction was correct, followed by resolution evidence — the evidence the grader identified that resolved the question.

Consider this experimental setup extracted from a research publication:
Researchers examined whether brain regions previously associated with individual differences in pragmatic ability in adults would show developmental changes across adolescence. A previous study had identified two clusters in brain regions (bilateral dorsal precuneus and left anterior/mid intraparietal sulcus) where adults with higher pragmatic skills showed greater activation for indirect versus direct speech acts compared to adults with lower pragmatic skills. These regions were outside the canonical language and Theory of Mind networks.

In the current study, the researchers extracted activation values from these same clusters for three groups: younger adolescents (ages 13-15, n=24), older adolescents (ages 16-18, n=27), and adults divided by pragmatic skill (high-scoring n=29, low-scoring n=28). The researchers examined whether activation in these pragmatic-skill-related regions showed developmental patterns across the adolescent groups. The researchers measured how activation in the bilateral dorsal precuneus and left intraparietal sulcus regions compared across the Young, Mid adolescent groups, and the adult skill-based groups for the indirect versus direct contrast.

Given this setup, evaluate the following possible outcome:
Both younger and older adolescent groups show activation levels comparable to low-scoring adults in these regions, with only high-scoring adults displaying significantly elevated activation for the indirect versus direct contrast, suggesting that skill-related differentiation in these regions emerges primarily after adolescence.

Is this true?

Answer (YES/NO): NO